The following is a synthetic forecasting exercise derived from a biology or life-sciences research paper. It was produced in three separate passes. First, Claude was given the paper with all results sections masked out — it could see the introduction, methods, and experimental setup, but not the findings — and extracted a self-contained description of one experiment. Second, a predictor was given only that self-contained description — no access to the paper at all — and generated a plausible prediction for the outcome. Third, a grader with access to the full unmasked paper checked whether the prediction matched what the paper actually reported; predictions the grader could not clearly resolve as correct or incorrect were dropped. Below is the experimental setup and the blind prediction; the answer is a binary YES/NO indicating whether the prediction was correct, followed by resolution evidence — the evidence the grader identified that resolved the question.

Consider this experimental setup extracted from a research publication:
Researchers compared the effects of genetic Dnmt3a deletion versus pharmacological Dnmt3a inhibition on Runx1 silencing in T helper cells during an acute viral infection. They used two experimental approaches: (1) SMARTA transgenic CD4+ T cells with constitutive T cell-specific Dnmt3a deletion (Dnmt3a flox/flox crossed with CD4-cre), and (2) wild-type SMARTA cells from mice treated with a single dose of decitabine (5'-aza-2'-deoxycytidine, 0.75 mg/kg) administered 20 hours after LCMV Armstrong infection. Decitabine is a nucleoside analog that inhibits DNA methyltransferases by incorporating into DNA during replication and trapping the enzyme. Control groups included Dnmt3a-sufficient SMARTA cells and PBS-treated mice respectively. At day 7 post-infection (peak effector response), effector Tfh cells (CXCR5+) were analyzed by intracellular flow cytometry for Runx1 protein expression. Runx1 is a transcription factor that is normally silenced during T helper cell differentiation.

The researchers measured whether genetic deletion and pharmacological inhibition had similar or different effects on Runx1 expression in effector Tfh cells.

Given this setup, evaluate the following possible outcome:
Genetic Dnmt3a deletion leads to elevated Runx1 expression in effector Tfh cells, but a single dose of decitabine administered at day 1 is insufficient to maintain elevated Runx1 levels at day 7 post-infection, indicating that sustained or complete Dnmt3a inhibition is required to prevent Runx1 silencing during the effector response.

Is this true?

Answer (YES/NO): YES